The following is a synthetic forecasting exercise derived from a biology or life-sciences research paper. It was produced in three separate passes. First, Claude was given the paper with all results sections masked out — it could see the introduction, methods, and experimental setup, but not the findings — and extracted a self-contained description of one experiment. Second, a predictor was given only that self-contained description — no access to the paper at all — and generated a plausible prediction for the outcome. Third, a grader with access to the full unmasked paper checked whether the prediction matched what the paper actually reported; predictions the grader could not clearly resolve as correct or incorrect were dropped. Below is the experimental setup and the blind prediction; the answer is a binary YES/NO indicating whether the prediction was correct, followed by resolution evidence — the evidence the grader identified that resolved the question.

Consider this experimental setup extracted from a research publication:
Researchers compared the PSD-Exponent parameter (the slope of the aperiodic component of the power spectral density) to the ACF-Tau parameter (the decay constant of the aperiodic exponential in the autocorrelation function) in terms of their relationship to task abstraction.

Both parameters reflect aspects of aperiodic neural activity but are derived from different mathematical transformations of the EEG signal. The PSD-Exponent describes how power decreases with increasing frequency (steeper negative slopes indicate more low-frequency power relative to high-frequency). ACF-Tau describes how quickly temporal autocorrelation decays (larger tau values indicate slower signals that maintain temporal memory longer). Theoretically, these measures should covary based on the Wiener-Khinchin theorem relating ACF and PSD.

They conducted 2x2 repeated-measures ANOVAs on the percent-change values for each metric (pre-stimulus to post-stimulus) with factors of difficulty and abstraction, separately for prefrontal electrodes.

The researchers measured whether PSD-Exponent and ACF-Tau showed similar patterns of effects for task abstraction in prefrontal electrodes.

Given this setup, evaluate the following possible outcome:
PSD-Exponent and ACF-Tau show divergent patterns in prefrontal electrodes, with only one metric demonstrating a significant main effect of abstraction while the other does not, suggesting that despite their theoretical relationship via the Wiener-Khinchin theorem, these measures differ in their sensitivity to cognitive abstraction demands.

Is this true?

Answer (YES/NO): YES